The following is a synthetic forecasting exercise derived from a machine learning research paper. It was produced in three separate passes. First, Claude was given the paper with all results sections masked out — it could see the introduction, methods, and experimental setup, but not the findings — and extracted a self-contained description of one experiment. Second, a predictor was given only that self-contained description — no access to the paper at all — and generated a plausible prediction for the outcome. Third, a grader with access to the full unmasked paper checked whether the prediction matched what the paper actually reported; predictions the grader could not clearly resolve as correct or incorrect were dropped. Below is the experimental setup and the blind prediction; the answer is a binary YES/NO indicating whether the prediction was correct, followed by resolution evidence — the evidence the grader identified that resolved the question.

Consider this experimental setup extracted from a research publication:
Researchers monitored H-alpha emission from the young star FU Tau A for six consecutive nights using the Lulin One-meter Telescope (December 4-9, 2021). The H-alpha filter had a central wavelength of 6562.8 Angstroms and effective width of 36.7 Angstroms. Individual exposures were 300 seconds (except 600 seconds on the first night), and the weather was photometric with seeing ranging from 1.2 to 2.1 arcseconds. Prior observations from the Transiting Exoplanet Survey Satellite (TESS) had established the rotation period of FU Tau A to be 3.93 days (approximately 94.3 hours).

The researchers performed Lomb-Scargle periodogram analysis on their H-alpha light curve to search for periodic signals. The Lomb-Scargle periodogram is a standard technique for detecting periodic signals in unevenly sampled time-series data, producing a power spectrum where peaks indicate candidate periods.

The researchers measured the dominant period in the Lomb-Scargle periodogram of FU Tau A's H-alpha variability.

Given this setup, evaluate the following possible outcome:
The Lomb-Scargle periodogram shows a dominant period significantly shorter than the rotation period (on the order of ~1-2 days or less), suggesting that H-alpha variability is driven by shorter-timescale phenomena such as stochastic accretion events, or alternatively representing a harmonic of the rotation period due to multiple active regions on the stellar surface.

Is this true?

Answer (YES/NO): NO